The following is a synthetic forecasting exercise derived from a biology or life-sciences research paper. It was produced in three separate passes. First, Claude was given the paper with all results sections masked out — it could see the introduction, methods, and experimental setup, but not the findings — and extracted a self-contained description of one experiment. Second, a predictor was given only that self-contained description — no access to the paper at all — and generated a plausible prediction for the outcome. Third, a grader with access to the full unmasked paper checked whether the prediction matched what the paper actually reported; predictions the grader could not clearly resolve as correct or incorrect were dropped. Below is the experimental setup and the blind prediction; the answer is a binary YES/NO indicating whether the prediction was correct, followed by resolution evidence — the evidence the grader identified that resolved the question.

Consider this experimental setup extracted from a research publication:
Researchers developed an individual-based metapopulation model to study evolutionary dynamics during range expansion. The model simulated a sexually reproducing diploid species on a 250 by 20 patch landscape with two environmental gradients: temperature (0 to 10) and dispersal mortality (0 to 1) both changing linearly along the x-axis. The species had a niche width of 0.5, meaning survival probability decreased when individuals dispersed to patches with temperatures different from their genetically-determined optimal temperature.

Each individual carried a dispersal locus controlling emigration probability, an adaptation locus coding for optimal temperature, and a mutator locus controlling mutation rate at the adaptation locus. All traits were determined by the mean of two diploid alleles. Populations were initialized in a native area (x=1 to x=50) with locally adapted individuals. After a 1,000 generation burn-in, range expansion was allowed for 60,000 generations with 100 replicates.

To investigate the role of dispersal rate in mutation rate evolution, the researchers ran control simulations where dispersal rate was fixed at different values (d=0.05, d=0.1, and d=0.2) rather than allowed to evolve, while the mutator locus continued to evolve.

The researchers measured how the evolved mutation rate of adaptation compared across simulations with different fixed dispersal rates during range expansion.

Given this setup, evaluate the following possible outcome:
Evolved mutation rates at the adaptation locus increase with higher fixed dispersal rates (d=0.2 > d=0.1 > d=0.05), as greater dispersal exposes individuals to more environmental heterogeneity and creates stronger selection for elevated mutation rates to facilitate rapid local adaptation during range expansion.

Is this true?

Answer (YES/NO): YES